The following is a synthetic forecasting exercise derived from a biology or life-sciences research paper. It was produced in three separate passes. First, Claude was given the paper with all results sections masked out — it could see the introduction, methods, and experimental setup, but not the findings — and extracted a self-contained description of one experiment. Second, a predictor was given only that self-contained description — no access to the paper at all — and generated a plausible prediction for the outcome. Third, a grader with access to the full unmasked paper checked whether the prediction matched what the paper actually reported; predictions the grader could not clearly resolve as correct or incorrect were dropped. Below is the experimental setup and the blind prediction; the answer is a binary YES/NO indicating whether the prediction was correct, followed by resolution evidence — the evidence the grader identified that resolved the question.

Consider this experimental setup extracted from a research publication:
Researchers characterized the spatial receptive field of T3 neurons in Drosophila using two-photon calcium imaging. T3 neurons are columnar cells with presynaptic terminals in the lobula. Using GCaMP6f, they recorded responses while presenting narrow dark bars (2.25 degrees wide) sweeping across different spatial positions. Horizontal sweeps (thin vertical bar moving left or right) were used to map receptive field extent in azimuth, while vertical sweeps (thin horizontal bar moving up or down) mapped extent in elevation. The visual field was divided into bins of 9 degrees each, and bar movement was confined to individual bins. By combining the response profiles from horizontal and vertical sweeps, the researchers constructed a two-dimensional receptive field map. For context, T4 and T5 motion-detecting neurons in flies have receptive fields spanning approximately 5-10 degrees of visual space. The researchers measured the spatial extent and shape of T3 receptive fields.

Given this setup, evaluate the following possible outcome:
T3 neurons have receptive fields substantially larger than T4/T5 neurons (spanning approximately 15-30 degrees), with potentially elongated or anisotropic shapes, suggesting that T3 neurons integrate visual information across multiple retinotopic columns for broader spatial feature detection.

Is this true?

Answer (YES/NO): NO